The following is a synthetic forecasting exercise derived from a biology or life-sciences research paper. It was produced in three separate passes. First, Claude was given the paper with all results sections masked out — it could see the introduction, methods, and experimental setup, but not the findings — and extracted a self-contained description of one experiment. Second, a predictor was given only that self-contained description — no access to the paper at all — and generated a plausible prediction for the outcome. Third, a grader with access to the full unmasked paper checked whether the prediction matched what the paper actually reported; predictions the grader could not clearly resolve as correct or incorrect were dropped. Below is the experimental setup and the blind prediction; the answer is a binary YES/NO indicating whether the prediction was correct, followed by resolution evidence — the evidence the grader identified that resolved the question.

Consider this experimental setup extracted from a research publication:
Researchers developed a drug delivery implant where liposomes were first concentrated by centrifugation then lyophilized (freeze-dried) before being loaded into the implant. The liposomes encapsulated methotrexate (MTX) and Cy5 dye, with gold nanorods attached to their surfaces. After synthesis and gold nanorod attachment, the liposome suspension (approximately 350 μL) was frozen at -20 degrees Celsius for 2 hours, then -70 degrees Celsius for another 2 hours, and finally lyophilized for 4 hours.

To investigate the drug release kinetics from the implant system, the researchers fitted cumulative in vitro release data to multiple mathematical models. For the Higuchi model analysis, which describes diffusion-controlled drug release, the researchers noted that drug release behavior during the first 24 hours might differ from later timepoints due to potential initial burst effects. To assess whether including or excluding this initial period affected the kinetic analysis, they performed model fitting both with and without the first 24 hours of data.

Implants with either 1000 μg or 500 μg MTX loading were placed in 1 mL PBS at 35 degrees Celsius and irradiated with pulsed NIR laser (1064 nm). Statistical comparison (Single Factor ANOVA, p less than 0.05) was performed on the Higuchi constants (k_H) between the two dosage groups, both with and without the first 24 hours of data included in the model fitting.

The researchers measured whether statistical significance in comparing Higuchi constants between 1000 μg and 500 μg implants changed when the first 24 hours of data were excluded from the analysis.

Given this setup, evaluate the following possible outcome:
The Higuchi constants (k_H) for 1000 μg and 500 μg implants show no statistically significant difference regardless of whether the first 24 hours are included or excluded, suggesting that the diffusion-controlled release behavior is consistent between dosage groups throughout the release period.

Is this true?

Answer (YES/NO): NO